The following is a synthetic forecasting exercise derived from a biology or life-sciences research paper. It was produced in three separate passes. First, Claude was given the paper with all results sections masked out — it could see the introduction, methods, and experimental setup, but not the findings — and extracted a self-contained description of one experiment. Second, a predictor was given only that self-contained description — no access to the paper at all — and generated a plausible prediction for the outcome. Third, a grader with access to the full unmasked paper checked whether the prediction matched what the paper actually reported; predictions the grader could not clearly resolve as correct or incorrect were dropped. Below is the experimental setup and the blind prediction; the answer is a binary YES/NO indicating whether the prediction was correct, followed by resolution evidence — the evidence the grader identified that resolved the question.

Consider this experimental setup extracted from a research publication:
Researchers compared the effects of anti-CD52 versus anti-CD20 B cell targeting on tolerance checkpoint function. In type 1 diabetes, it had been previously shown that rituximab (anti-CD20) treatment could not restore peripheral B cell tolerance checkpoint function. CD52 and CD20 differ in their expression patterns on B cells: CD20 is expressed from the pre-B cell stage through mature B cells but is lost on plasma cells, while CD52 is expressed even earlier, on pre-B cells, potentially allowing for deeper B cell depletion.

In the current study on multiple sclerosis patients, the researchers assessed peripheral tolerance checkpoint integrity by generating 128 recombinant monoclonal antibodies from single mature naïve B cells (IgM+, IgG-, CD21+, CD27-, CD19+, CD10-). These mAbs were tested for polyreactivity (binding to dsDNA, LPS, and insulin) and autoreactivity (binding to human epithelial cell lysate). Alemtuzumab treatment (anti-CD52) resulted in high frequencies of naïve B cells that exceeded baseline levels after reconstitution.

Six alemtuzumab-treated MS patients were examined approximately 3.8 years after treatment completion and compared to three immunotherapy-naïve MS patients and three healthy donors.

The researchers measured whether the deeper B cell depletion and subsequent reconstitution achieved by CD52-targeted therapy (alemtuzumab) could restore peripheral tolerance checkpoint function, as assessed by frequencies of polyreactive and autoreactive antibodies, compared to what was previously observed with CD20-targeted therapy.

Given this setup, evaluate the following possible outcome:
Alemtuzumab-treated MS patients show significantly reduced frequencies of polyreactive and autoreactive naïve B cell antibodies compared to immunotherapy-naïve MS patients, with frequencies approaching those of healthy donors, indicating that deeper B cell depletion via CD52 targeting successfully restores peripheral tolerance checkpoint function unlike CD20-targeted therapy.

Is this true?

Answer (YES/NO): NO